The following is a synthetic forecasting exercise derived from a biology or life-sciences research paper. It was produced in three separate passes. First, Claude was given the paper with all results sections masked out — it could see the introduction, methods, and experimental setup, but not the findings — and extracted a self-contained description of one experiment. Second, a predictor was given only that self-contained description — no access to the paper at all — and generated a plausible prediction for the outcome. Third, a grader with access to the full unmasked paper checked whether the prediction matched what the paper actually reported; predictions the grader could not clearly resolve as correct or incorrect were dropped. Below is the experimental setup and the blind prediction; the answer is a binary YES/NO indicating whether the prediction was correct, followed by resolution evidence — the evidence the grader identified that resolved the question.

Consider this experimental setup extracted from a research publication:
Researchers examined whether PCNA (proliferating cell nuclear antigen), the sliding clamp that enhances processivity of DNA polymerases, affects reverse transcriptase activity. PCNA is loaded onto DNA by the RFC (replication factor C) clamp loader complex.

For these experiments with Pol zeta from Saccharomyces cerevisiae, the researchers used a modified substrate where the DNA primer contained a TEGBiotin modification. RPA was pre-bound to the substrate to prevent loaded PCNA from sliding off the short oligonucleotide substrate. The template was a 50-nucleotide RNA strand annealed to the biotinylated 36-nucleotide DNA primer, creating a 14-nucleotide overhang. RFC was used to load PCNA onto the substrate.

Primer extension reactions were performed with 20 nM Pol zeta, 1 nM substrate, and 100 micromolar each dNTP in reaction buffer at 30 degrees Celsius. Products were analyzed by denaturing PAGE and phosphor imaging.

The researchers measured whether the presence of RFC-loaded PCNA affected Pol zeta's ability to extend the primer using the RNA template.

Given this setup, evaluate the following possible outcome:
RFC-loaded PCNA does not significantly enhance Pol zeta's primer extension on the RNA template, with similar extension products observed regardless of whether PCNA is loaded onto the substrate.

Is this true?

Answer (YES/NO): YES